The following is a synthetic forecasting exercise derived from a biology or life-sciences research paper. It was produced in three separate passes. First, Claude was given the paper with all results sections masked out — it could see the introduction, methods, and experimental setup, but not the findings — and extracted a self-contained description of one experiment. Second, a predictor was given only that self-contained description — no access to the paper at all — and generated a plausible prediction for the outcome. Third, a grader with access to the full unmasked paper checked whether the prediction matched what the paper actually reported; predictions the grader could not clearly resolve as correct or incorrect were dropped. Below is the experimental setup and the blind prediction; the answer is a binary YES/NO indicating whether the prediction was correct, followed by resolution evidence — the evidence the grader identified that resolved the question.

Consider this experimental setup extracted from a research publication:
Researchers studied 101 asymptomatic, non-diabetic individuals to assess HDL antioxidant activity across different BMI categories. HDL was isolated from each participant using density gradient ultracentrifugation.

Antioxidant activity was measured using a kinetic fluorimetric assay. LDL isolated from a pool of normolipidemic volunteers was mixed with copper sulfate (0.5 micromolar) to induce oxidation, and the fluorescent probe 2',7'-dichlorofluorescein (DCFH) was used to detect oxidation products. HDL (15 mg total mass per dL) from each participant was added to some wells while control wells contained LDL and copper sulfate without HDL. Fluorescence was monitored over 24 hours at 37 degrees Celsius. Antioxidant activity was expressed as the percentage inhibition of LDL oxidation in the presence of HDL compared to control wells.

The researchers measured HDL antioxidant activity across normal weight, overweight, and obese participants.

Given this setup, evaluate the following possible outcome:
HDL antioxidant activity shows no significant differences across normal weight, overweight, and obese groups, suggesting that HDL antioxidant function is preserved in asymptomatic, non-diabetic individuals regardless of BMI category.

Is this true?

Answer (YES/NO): NO